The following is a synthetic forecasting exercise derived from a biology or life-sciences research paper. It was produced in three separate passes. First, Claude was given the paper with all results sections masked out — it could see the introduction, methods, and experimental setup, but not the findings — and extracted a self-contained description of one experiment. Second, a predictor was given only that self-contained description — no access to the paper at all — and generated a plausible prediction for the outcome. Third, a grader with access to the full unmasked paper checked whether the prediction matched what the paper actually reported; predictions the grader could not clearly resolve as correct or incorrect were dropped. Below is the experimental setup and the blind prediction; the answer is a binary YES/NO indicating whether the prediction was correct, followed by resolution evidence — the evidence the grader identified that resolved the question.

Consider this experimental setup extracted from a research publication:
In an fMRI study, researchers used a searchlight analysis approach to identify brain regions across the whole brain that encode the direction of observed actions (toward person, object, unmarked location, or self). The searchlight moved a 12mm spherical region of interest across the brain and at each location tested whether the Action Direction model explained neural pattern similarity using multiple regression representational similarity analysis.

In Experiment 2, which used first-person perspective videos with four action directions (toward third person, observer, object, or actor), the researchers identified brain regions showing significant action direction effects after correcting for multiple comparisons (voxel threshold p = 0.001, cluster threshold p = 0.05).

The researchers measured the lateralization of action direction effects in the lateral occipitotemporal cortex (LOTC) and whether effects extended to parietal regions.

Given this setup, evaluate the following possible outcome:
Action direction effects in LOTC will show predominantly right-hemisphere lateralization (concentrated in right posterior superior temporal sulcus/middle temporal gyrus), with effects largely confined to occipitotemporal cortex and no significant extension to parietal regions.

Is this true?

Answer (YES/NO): NO